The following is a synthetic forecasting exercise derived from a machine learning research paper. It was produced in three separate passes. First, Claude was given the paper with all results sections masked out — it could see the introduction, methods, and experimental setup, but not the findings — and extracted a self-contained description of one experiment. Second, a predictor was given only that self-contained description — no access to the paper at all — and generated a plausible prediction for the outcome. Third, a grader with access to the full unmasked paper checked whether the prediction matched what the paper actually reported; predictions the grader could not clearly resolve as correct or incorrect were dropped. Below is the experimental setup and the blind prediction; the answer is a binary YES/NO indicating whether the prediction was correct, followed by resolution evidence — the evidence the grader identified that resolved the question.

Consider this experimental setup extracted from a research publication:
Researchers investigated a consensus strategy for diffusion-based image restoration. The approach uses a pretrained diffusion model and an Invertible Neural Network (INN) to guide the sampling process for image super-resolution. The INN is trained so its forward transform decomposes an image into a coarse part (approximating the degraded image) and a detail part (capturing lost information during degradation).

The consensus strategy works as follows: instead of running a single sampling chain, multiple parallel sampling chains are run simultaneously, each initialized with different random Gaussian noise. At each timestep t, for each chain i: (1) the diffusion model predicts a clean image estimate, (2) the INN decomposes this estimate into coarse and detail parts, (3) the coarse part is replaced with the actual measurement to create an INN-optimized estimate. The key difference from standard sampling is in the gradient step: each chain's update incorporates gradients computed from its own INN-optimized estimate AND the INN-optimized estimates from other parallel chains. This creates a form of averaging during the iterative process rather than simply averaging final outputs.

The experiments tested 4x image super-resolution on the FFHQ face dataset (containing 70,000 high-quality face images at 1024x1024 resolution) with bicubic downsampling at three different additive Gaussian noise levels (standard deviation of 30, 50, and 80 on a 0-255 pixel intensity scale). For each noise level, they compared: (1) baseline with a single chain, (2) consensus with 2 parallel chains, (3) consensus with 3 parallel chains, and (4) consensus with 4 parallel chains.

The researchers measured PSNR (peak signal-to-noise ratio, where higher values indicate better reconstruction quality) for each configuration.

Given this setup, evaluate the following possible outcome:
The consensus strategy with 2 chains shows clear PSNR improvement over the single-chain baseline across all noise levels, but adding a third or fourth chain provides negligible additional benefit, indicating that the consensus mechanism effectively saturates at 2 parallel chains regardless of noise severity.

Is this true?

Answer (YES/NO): NO